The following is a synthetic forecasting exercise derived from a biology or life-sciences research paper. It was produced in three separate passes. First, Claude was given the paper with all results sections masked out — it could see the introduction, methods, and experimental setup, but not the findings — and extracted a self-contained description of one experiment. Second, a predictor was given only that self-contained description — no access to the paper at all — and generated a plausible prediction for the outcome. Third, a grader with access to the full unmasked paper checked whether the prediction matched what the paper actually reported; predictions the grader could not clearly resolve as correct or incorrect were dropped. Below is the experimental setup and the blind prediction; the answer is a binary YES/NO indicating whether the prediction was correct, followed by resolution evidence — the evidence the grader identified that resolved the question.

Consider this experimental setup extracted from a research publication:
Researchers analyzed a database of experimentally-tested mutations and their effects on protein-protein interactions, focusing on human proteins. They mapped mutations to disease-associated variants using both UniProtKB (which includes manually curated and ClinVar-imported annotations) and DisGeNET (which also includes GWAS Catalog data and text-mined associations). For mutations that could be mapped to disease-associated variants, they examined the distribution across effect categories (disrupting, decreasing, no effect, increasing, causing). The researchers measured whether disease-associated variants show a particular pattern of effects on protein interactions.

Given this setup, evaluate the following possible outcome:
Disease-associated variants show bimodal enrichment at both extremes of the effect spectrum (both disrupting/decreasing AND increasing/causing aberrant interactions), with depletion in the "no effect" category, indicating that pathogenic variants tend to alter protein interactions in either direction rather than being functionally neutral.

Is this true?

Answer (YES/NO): NO